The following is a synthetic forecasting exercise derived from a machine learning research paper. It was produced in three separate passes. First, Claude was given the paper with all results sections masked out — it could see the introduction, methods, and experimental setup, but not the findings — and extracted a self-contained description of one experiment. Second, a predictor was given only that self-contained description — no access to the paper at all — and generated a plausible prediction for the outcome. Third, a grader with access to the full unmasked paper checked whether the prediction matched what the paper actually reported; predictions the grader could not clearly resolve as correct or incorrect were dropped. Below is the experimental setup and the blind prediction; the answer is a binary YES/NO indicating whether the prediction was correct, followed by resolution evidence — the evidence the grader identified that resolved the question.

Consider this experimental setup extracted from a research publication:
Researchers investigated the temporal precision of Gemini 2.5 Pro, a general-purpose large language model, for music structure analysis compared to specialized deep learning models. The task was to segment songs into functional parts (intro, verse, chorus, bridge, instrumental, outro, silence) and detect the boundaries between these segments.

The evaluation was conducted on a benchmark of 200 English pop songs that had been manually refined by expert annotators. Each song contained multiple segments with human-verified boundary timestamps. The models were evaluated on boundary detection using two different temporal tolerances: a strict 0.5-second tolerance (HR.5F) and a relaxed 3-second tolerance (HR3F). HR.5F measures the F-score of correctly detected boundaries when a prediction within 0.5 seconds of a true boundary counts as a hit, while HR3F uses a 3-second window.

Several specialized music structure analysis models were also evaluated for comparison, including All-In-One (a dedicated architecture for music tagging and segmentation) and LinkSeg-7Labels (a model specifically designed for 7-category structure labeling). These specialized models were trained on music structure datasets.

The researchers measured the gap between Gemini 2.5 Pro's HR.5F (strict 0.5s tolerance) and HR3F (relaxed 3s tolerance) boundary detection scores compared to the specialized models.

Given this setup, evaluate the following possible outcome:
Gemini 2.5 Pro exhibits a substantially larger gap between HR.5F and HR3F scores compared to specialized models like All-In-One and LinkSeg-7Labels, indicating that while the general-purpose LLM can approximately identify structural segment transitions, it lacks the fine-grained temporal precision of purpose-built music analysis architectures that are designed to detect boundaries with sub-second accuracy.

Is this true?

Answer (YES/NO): YES